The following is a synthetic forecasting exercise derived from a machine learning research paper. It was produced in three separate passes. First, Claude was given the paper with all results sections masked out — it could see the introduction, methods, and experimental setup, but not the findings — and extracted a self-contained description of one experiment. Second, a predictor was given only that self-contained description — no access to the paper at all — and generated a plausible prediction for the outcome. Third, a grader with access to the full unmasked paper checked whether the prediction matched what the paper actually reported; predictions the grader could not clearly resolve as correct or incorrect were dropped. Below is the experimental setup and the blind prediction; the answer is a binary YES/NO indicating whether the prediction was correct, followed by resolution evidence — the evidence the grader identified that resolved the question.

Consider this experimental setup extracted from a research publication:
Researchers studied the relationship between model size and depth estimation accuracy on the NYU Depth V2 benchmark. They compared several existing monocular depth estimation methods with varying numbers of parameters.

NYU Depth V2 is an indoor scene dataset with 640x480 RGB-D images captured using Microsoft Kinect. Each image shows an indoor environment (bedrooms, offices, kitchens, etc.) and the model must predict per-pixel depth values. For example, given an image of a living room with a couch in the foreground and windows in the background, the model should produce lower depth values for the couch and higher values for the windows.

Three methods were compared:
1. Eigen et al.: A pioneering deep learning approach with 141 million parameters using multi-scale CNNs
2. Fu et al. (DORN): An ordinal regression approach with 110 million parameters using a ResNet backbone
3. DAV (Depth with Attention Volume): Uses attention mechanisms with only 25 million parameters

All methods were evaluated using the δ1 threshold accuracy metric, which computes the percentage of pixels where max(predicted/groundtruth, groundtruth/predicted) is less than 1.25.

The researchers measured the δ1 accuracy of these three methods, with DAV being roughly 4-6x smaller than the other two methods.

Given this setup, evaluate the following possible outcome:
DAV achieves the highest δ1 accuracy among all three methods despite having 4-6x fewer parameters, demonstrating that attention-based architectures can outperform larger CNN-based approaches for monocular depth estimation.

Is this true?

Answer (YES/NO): YES